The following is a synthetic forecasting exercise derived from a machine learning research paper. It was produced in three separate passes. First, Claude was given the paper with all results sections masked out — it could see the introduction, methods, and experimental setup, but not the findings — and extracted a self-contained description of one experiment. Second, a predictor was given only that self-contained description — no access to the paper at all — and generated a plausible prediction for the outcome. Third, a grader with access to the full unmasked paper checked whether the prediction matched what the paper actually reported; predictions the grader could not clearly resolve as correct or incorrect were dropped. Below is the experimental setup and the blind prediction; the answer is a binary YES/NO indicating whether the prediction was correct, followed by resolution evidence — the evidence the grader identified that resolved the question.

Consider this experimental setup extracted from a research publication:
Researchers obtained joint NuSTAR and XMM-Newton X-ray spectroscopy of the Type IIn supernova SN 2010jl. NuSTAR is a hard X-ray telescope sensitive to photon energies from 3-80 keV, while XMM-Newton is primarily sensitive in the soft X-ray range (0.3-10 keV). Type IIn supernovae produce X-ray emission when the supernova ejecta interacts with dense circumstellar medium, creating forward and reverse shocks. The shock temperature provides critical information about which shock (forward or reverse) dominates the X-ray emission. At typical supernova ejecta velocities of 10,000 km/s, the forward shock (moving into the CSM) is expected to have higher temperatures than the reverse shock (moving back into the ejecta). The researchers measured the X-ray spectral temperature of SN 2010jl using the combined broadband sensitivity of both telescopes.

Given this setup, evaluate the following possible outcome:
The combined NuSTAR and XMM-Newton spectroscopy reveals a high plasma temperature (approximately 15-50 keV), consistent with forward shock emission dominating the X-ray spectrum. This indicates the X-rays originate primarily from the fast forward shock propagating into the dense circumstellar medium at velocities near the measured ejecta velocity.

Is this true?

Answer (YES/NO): YES